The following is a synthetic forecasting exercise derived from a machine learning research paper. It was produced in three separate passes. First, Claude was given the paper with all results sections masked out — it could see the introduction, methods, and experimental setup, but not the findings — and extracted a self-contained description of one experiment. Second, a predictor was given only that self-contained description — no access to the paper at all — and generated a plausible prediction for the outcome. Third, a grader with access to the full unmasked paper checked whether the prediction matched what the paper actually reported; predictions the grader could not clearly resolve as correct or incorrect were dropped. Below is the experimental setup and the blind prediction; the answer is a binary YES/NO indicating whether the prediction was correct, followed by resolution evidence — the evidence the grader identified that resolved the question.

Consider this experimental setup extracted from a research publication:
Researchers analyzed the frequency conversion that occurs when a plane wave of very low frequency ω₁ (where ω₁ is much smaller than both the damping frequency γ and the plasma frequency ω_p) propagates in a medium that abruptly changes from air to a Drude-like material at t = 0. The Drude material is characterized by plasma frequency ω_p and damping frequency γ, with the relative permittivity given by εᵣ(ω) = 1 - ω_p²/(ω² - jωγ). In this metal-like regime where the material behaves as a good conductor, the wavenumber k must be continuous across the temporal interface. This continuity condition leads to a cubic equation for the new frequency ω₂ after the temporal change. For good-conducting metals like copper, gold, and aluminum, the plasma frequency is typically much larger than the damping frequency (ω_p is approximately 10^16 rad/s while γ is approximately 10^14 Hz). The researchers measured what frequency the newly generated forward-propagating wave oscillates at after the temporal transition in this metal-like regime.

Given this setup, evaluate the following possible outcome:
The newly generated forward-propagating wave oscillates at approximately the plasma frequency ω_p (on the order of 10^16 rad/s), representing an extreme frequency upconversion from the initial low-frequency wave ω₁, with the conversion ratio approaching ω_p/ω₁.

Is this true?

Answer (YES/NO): YES